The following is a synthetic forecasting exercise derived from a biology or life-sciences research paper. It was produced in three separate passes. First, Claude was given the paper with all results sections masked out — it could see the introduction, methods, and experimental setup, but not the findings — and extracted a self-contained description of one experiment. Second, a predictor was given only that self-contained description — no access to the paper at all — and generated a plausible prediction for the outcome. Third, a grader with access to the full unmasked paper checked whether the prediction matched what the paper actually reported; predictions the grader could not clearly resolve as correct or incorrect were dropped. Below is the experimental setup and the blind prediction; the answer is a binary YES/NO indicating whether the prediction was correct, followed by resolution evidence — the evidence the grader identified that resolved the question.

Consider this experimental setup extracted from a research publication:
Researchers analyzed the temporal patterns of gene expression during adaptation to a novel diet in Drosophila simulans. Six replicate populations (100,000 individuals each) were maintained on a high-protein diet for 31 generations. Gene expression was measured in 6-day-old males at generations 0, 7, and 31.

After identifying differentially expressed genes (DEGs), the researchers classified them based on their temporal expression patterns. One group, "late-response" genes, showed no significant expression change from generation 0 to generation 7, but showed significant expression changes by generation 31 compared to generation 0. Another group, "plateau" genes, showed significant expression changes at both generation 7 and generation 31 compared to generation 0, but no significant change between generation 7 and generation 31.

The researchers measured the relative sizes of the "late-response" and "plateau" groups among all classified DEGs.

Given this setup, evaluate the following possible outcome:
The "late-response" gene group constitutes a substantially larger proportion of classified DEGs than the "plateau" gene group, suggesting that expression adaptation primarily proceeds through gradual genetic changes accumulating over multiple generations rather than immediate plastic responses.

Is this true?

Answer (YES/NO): NO